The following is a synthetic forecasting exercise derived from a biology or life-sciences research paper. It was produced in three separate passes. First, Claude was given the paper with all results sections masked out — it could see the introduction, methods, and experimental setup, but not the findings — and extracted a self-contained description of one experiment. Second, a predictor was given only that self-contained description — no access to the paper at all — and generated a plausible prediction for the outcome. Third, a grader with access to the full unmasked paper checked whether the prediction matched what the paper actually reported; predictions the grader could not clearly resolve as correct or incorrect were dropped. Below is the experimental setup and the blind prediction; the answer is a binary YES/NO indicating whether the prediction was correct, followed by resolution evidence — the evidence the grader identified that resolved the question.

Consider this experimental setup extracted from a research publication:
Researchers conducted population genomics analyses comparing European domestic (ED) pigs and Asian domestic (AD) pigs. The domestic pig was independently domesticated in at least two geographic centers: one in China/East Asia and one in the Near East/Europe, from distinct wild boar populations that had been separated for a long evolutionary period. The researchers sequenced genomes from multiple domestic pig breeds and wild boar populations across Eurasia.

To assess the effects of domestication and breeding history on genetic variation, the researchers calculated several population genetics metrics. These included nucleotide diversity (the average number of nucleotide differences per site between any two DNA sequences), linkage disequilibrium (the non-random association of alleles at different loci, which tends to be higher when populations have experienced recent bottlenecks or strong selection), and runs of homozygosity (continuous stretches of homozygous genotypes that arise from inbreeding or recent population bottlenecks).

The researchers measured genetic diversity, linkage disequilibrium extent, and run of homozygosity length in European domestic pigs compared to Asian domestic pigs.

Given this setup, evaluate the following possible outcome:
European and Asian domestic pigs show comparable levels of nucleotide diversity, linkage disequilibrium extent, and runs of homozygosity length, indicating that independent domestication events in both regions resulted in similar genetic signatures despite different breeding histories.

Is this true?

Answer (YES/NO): NO